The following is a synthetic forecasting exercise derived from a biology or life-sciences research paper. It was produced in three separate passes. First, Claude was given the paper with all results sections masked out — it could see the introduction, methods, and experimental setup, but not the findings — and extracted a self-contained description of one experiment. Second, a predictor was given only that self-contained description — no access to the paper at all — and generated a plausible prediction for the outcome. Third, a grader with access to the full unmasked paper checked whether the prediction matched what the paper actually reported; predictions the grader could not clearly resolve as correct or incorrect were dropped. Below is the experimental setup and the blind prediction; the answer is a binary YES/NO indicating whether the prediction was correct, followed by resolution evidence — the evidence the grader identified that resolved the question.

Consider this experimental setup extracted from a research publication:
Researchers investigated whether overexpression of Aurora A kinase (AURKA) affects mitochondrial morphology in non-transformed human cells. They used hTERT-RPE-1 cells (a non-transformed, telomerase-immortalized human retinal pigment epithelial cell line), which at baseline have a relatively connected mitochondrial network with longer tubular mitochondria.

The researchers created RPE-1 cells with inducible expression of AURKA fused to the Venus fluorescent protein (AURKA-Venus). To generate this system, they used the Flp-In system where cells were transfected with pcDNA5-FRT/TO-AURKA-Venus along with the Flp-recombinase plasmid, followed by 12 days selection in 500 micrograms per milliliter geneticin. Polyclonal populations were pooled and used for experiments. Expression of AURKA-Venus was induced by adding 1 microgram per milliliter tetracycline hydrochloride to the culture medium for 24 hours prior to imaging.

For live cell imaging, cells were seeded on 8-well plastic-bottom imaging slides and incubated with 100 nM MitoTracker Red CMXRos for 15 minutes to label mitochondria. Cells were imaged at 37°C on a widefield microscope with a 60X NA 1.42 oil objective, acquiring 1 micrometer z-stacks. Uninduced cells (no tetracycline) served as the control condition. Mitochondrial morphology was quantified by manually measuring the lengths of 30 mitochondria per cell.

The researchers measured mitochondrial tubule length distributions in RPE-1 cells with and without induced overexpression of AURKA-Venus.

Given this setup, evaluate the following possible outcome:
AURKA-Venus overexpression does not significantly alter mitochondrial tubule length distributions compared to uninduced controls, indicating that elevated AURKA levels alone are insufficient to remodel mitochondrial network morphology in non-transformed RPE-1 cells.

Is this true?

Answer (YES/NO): NO